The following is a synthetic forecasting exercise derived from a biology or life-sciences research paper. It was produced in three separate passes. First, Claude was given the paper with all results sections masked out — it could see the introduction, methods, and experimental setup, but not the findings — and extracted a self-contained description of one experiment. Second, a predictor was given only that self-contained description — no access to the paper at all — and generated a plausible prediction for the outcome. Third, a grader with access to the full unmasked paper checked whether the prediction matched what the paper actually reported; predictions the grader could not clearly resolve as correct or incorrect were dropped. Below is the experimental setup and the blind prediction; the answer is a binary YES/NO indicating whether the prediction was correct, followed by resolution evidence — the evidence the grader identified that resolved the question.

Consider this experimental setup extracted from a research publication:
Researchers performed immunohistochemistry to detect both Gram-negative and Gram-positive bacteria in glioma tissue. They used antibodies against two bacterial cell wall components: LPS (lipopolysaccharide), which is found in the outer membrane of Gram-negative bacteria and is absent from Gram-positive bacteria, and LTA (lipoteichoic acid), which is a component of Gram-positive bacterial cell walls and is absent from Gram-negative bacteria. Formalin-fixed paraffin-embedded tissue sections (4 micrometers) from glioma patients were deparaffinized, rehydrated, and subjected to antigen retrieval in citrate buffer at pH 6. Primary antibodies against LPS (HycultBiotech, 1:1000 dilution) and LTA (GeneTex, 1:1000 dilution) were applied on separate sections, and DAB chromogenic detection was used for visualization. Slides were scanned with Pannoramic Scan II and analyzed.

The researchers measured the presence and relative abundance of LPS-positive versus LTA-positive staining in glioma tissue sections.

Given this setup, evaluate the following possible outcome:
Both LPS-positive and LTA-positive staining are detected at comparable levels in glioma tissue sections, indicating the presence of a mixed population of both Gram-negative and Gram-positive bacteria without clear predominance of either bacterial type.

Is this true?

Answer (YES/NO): NO